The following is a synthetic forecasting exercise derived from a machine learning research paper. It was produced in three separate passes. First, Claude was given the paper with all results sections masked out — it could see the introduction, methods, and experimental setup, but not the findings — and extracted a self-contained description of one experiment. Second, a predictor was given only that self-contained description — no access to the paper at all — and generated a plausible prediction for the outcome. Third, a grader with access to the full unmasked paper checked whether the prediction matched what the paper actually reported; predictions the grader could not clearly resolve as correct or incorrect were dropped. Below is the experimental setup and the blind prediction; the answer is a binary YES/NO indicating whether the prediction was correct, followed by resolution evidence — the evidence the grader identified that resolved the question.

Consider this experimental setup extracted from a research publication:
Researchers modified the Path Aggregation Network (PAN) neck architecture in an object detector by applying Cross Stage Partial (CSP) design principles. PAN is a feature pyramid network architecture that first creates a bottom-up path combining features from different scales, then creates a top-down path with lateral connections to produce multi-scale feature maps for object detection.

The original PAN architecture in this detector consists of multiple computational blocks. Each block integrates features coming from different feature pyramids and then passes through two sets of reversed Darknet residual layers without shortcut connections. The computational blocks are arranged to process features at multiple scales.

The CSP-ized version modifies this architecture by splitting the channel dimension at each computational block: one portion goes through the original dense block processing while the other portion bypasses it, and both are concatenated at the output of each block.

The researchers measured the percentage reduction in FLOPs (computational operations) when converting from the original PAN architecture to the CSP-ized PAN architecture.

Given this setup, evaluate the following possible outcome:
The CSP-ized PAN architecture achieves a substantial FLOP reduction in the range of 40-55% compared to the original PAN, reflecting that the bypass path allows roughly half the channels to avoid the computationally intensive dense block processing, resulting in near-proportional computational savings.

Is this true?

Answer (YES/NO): YES